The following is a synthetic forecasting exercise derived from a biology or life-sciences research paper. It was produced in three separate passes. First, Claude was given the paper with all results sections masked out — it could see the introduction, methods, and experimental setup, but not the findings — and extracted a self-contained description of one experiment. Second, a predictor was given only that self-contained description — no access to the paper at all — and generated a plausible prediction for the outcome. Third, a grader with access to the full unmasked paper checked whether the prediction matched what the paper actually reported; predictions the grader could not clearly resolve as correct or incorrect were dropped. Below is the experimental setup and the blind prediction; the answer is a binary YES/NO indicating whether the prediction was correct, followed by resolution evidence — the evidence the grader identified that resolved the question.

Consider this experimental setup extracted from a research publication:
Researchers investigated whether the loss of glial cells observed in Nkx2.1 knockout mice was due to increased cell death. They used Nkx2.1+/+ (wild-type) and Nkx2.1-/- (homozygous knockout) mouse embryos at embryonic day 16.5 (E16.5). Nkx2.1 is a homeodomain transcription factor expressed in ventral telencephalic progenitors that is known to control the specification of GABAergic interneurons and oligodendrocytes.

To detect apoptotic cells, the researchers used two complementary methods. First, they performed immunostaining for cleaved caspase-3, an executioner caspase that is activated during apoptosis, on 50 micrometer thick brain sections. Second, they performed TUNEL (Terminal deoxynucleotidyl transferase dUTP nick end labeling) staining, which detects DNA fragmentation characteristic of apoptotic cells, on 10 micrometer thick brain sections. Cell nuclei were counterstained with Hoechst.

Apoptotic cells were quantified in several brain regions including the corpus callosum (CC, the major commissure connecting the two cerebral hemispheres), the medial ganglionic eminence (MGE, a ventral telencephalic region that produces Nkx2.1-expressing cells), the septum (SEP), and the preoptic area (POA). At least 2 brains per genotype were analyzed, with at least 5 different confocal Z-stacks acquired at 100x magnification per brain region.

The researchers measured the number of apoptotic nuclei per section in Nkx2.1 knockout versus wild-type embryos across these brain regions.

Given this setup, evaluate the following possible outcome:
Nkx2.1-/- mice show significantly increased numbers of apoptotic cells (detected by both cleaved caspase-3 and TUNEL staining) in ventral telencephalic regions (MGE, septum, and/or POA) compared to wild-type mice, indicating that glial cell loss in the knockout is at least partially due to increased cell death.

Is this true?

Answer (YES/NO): NO